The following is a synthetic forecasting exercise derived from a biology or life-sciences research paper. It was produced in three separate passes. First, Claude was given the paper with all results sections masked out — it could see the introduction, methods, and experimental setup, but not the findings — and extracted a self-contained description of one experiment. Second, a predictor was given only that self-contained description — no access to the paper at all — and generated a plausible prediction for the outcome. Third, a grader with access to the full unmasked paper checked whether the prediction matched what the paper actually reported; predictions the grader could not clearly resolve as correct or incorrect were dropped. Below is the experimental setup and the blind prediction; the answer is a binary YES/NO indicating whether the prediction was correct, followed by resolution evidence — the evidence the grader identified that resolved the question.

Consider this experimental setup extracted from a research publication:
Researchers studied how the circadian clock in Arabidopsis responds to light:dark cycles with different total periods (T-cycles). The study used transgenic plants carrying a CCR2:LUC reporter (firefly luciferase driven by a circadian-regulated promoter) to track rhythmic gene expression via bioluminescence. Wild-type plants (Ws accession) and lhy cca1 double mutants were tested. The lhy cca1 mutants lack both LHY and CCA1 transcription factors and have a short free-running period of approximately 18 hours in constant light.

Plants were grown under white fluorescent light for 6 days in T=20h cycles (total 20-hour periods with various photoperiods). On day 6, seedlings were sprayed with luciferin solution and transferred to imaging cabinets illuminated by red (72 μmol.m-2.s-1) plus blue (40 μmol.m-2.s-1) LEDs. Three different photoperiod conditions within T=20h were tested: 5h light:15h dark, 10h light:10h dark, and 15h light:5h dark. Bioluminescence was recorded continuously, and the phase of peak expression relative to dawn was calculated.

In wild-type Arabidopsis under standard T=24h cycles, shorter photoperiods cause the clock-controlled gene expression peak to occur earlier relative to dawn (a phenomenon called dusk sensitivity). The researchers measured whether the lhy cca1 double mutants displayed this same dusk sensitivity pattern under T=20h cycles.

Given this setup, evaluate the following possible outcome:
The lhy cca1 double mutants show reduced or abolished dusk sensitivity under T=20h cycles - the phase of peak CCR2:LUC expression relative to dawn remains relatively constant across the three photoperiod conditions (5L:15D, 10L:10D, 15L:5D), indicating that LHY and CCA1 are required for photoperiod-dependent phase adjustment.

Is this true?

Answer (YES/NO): NO